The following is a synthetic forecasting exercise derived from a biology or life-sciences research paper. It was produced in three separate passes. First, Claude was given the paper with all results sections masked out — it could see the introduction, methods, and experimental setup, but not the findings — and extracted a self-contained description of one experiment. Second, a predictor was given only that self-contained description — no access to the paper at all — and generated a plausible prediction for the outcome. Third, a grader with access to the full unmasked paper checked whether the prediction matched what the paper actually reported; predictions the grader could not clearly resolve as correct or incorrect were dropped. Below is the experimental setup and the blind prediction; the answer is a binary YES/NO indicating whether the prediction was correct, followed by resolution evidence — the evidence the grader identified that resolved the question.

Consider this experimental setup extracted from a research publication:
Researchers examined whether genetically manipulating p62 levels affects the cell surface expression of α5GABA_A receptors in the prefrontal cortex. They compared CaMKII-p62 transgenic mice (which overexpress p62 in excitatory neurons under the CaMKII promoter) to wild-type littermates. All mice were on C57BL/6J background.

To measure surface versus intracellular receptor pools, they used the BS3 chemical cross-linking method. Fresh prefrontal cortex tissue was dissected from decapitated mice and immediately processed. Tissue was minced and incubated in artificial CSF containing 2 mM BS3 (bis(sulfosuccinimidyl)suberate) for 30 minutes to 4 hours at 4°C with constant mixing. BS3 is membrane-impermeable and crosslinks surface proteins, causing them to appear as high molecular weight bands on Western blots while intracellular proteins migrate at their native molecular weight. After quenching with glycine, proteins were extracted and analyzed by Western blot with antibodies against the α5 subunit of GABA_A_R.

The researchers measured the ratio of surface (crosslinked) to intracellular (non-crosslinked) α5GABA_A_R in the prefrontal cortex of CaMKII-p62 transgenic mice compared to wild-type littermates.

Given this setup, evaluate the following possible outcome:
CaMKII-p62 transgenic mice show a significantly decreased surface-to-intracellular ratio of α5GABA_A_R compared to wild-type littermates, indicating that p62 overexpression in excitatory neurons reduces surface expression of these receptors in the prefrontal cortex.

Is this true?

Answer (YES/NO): YES